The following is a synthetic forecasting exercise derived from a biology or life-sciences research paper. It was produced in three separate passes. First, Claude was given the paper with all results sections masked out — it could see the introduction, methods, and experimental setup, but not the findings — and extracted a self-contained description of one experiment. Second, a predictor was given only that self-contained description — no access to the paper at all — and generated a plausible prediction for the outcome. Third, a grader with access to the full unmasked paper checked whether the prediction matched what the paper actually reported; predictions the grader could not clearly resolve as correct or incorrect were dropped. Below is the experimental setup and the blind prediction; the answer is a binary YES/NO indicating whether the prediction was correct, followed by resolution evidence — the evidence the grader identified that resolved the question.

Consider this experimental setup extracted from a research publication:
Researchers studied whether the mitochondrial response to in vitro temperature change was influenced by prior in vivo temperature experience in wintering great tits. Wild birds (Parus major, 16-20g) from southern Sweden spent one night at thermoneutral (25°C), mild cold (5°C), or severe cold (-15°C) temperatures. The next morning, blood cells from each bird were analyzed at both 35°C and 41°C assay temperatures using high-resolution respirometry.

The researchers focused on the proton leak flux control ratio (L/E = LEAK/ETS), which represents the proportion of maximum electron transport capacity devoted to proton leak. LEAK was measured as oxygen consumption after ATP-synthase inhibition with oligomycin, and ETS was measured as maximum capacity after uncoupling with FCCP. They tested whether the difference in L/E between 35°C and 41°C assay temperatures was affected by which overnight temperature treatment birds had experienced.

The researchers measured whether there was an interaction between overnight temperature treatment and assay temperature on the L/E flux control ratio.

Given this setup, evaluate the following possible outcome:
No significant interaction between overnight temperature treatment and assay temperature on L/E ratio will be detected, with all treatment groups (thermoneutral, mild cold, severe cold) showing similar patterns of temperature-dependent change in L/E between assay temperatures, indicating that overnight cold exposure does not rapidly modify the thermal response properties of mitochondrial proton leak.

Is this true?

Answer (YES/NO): YES